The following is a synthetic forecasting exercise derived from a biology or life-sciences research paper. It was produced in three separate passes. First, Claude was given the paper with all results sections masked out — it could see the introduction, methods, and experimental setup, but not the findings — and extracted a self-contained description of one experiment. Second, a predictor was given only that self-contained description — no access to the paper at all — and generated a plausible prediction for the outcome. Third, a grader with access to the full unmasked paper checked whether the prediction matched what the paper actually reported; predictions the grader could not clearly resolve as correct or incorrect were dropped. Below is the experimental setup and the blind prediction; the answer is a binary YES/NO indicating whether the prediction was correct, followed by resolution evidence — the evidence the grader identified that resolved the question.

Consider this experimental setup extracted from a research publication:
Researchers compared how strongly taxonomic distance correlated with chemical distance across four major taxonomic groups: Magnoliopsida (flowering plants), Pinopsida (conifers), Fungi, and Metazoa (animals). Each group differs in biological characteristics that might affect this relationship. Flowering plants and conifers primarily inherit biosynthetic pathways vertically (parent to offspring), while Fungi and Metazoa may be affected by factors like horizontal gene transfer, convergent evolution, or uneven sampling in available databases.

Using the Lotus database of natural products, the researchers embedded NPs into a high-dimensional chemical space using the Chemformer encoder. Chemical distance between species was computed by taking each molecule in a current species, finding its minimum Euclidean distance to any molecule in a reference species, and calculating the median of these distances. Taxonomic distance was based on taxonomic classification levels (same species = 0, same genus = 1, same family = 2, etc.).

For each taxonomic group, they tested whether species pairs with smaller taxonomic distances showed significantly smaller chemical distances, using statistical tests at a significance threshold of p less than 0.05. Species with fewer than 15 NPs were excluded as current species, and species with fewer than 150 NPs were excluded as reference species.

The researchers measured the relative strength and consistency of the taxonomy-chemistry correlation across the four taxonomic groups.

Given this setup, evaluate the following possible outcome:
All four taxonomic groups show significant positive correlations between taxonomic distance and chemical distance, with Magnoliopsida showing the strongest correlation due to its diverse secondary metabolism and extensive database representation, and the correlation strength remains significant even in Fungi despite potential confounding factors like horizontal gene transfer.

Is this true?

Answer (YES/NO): NO